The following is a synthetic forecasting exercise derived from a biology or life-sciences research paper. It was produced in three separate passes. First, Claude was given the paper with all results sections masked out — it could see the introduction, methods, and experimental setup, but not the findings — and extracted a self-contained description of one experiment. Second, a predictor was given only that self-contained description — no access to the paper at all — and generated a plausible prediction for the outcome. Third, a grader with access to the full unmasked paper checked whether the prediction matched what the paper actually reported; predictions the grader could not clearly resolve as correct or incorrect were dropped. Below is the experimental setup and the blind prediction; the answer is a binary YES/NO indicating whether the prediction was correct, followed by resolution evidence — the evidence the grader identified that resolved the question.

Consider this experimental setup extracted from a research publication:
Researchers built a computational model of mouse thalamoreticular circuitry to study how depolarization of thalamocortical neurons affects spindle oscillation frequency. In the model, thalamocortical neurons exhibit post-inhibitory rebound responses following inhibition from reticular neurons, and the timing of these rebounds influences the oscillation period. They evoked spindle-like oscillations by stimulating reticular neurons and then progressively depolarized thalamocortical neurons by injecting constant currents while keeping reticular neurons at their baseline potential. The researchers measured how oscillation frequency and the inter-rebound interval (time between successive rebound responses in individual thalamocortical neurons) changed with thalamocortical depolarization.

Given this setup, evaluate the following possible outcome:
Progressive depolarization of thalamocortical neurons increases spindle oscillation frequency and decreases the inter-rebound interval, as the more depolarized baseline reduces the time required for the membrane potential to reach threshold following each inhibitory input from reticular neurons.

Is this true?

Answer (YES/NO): YES